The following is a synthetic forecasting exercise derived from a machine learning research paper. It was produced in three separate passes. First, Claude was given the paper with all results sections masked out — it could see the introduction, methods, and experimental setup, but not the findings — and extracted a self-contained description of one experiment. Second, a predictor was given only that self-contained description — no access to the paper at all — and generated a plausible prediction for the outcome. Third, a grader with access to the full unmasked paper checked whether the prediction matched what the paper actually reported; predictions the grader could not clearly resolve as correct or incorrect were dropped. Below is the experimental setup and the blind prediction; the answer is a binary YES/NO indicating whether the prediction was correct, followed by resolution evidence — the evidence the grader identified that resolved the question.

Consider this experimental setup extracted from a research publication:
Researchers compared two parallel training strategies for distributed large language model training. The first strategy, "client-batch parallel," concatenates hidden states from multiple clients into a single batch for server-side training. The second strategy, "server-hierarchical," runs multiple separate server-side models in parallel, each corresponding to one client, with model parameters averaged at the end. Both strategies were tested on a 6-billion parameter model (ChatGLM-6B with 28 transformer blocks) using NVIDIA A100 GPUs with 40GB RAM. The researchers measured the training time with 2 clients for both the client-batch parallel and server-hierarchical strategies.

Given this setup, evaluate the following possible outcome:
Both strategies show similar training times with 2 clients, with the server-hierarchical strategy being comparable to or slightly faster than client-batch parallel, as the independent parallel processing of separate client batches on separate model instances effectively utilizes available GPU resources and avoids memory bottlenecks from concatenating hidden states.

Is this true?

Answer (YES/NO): NO